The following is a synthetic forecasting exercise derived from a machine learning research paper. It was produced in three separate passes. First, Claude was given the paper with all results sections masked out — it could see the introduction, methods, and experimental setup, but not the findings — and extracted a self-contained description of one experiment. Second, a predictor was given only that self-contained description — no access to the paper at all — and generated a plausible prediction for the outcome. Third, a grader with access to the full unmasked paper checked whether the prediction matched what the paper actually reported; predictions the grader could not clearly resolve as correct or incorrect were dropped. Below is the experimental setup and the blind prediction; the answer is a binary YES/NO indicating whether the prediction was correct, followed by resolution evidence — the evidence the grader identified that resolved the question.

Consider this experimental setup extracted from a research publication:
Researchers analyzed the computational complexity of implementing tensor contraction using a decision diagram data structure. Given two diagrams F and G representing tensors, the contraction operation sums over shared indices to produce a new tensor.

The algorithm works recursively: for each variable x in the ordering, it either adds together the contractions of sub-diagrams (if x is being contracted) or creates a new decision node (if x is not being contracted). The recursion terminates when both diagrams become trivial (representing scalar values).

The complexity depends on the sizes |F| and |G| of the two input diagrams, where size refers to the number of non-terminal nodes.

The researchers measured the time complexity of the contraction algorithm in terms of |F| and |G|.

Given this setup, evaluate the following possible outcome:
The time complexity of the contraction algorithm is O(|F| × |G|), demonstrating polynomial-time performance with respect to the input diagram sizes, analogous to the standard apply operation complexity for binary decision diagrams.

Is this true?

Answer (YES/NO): NO